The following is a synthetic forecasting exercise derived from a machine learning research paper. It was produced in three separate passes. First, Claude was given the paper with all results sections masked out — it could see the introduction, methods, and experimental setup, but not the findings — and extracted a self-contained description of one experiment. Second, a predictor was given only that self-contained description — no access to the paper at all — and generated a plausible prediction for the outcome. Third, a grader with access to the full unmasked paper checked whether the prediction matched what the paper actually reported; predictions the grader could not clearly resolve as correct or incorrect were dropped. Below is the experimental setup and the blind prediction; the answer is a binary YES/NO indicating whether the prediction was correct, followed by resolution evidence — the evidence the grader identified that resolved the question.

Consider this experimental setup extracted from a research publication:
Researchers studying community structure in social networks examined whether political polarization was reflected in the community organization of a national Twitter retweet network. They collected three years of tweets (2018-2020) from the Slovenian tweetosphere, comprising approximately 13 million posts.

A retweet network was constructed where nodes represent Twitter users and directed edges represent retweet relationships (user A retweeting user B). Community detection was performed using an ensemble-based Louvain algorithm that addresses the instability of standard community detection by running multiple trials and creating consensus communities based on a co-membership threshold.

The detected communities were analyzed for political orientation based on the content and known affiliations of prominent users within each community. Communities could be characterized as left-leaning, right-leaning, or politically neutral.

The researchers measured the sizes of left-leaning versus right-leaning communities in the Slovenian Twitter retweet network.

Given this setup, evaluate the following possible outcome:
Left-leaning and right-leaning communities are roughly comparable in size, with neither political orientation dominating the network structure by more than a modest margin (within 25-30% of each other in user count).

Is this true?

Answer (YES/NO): NO